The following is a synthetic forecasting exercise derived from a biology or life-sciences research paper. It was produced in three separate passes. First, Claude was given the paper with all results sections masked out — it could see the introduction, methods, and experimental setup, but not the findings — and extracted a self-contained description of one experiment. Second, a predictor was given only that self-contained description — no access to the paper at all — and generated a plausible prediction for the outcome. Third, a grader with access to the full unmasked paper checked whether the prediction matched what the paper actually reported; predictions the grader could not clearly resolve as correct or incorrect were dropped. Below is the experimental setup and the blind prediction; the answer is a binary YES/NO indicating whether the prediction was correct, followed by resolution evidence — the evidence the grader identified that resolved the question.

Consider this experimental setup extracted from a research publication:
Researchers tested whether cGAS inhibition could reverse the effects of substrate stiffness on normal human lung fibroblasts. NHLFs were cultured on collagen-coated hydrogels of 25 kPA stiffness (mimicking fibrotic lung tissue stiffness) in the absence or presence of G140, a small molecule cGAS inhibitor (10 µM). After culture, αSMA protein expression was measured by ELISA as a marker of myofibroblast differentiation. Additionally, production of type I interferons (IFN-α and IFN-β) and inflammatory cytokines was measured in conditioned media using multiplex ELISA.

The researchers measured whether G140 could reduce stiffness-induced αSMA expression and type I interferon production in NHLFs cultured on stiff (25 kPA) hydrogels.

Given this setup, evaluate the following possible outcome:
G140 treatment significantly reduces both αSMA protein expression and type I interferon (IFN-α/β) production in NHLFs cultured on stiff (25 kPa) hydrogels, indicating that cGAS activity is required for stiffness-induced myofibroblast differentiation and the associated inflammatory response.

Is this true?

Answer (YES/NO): YES